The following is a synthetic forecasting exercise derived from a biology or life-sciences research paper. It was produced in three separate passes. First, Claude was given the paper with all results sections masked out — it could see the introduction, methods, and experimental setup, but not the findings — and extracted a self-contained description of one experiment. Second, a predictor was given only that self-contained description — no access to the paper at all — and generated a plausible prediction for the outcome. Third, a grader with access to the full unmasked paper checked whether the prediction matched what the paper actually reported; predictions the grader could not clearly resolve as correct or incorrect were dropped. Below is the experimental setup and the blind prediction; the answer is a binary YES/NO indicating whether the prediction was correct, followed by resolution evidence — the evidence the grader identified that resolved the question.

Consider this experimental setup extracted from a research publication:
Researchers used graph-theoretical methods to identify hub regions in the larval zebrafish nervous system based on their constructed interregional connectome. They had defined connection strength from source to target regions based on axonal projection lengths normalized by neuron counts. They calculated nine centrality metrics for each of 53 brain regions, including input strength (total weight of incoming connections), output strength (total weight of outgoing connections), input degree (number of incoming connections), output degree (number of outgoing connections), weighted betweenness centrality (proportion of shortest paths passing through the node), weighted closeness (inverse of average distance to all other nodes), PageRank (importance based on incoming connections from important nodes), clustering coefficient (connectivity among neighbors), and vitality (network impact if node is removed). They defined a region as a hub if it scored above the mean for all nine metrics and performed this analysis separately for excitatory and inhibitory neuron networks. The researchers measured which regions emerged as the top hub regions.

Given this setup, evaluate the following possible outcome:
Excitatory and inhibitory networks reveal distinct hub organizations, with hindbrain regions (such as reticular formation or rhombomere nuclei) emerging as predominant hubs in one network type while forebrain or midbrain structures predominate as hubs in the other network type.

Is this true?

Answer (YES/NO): NO